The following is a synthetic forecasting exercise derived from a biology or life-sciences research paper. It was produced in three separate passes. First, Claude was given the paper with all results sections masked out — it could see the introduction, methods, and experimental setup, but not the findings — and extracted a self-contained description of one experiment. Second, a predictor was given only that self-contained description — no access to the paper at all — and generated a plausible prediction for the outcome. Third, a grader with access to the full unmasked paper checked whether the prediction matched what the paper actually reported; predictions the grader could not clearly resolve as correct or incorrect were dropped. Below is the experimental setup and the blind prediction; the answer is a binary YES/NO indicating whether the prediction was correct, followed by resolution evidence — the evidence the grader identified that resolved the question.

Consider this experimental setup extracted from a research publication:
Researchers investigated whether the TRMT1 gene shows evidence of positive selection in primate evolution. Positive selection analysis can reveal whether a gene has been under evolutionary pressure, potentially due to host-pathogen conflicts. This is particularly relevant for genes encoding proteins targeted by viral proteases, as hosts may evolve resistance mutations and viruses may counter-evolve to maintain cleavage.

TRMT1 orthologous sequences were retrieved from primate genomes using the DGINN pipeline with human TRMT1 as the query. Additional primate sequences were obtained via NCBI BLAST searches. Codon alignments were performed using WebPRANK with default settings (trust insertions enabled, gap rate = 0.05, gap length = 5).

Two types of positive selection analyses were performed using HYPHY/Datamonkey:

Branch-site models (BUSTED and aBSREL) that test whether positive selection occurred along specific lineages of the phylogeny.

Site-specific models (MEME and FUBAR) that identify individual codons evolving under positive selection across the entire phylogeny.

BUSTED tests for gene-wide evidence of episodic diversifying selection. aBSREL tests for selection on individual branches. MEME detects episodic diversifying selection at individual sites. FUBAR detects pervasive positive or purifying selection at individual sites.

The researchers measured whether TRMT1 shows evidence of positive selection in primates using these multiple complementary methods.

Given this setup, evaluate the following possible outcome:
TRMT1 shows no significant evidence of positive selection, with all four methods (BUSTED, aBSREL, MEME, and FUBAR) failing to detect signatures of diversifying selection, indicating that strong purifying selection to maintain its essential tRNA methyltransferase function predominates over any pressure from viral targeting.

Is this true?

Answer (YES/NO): NO